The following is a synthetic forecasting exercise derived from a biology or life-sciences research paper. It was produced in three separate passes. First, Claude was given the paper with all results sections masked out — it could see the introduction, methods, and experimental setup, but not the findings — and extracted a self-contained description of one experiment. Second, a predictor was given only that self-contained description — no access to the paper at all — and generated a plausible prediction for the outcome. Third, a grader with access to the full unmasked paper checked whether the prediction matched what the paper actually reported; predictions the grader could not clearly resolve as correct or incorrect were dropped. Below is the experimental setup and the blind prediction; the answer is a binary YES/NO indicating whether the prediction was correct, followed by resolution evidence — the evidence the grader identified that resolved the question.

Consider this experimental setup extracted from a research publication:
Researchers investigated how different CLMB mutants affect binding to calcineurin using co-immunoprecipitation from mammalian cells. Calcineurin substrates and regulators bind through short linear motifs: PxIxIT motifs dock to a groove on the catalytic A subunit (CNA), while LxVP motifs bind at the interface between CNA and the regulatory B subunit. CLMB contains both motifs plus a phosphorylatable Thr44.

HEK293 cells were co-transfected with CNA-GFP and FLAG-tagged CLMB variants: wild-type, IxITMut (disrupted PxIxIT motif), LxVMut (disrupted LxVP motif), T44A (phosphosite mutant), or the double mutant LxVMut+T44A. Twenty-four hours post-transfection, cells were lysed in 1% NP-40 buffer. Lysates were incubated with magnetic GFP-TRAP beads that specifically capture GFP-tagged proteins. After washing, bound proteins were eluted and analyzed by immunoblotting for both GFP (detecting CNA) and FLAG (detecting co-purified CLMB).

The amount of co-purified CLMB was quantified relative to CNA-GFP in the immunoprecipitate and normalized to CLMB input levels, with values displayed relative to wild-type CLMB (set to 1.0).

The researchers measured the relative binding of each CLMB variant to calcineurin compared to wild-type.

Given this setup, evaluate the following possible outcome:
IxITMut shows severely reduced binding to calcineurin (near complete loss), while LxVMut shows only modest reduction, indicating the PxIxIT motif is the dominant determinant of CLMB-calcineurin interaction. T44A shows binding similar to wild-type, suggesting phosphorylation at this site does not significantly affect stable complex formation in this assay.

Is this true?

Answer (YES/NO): NO